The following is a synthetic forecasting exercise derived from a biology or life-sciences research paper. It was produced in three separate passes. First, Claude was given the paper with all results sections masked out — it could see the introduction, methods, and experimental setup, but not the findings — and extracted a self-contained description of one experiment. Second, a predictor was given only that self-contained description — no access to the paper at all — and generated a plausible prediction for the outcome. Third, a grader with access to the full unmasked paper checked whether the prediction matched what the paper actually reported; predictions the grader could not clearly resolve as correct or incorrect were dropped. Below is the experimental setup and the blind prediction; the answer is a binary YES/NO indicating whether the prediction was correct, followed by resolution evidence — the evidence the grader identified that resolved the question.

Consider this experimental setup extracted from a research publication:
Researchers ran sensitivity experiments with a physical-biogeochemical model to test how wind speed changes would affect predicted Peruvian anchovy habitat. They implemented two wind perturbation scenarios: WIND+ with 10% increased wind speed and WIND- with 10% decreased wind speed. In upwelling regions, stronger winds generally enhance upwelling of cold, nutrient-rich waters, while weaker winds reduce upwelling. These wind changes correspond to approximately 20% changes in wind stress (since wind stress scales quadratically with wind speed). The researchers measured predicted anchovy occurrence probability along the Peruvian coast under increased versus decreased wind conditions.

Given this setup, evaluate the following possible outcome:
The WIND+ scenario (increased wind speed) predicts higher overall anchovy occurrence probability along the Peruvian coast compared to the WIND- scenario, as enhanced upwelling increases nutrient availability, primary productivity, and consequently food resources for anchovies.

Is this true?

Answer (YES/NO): YES